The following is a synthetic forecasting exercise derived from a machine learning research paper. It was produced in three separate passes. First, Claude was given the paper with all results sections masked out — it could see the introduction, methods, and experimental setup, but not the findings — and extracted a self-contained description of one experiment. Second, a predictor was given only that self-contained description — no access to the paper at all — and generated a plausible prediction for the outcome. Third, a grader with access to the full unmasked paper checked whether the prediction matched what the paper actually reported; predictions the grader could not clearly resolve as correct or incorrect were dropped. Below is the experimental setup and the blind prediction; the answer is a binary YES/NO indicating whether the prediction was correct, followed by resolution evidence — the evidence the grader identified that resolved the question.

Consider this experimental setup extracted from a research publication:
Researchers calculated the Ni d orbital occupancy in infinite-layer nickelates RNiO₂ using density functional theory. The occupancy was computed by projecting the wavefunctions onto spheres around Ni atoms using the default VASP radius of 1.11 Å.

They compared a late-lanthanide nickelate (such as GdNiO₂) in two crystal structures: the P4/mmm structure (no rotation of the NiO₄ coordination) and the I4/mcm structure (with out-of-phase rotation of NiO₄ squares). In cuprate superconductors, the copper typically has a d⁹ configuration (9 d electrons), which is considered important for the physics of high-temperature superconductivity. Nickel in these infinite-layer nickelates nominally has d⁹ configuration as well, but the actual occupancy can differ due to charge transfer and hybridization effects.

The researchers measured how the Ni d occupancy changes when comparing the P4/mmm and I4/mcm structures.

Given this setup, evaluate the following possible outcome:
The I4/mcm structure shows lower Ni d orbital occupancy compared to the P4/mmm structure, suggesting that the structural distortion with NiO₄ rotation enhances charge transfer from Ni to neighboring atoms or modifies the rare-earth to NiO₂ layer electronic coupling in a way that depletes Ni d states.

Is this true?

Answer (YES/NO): YES